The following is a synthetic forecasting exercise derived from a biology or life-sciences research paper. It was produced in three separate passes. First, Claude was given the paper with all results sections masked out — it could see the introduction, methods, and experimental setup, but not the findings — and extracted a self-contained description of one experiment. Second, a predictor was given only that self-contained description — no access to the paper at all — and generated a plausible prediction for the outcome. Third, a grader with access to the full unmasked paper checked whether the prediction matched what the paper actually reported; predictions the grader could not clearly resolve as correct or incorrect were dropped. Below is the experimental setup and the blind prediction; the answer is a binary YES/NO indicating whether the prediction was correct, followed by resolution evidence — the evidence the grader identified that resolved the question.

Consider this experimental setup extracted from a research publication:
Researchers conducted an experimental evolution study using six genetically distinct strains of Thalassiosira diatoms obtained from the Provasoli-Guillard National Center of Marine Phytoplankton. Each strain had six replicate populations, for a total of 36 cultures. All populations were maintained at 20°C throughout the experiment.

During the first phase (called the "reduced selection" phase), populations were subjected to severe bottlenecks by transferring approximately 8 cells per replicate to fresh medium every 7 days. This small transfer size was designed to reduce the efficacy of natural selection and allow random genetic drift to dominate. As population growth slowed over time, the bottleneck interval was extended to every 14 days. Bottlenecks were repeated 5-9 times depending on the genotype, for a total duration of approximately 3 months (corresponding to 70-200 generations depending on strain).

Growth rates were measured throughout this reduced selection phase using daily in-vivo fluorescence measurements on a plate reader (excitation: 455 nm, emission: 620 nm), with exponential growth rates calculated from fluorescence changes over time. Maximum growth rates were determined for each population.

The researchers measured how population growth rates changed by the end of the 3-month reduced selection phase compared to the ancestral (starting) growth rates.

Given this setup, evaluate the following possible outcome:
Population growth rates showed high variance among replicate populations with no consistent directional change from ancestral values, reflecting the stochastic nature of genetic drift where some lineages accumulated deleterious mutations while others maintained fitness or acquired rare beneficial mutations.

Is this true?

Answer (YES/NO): NO